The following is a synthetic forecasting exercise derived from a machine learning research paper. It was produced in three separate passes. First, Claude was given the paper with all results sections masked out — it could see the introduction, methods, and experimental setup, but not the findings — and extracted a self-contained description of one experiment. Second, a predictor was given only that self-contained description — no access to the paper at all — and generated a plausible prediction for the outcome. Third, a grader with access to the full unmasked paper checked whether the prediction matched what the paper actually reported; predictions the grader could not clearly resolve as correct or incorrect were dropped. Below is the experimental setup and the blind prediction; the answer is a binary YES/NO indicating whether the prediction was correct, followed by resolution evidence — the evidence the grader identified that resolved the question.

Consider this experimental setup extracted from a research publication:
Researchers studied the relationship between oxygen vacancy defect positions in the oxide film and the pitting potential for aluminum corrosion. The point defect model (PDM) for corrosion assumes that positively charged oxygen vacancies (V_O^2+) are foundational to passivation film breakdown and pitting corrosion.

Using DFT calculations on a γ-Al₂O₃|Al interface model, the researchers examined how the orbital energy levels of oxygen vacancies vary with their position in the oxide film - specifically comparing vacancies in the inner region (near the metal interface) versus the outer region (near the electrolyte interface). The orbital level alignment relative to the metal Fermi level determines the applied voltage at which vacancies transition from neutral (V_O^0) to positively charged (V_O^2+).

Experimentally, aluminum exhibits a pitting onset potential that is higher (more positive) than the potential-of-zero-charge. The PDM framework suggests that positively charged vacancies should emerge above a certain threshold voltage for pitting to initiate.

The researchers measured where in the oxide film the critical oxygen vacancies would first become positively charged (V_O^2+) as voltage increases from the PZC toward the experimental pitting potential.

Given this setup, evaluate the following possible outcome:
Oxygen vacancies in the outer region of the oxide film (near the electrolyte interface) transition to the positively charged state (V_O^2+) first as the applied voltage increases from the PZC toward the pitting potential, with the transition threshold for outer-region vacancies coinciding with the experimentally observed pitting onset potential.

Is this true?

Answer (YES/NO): NO